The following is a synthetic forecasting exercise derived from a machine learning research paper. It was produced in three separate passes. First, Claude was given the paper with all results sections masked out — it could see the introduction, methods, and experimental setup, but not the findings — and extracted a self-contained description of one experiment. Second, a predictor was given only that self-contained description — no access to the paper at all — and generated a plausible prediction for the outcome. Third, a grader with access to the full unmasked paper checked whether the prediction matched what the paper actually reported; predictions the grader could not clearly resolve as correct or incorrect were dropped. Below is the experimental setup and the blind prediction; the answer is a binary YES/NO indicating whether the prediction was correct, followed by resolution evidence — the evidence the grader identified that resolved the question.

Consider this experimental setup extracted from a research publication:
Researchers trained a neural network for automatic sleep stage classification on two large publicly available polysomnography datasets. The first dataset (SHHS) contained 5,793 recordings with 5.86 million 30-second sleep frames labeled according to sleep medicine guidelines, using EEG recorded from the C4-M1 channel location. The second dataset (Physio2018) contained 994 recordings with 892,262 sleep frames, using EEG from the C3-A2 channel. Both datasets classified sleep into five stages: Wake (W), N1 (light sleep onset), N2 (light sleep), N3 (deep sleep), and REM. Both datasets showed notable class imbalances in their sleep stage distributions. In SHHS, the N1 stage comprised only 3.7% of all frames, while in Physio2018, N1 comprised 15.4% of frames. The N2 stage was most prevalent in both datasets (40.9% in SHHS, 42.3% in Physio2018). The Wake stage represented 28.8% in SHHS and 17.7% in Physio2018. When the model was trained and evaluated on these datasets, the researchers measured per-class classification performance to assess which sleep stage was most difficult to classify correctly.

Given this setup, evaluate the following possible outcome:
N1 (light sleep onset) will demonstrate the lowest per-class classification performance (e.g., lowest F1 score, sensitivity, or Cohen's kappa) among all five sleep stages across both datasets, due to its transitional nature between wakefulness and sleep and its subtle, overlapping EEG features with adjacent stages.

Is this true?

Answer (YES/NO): YES